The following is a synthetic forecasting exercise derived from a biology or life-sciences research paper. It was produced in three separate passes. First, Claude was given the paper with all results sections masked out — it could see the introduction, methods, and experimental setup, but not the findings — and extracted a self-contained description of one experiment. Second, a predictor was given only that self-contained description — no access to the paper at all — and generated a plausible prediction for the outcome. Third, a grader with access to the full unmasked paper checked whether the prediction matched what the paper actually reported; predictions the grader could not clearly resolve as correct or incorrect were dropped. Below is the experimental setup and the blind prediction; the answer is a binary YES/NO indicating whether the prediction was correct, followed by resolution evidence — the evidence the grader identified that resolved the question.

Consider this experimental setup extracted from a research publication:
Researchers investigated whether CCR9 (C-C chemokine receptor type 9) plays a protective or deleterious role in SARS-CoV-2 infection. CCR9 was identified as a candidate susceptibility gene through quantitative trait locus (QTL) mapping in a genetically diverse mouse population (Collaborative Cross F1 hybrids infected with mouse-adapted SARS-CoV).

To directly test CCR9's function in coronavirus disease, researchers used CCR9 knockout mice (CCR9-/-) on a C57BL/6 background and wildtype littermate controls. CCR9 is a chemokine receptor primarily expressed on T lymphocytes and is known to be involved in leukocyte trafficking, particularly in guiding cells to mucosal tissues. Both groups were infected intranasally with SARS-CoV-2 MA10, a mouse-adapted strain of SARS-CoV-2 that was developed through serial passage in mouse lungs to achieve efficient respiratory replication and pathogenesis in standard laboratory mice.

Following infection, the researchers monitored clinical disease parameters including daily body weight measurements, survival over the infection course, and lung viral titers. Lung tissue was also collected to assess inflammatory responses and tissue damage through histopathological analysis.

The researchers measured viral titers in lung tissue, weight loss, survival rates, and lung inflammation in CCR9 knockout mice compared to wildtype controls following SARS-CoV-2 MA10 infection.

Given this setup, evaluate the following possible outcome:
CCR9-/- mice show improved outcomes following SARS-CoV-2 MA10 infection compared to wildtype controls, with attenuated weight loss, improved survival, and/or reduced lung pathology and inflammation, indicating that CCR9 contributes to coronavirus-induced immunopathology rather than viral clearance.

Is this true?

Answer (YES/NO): NO